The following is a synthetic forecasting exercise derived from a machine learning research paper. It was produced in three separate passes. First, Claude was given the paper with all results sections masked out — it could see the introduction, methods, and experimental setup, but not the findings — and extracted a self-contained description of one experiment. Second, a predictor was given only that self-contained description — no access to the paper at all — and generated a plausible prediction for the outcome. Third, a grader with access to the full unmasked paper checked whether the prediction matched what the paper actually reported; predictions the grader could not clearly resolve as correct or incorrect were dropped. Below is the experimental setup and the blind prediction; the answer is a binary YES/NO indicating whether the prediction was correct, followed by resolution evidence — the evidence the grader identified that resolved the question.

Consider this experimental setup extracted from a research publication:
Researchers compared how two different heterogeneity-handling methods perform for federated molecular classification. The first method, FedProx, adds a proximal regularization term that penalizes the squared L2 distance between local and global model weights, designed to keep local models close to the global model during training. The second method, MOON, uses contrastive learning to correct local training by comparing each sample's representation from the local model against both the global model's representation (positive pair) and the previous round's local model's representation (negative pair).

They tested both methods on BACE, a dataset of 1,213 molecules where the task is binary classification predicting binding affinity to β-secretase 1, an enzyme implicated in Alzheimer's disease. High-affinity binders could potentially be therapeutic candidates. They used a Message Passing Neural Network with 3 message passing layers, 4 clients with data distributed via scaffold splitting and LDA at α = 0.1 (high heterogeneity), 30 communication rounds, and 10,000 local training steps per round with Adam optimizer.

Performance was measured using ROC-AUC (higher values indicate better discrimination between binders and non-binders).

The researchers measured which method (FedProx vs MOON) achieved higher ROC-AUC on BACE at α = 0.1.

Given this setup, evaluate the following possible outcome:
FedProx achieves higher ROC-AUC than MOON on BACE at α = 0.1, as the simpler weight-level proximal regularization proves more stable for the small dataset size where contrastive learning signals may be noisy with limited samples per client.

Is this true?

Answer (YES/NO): NO